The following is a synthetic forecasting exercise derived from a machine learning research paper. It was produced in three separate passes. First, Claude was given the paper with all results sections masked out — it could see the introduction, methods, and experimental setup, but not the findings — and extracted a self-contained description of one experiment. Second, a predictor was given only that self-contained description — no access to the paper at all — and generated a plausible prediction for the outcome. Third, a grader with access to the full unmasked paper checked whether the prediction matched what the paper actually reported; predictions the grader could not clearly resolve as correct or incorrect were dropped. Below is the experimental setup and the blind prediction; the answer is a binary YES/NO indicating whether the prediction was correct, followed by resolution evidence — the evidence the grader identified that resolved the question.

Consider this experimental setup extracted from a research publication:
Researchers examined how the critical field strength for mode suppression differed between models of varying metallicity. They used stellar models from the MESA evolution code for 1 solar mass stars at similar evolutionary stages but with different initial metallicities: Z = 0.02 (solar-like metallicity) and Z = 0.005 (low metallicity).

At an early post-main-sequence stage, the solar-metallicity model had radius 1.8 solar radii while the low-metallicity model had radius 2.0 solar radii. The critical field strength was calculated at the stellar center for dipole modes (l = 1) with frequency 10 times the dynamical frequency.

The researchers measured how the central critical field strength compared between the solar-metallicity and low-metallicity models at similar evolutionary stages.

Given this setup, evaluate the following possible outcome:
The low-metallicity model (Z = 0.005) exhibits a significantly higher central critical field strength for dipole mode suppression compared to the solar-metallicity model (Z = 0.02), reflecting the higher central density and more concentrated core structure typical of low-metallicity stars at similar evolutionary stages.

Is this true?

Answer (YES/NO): NO